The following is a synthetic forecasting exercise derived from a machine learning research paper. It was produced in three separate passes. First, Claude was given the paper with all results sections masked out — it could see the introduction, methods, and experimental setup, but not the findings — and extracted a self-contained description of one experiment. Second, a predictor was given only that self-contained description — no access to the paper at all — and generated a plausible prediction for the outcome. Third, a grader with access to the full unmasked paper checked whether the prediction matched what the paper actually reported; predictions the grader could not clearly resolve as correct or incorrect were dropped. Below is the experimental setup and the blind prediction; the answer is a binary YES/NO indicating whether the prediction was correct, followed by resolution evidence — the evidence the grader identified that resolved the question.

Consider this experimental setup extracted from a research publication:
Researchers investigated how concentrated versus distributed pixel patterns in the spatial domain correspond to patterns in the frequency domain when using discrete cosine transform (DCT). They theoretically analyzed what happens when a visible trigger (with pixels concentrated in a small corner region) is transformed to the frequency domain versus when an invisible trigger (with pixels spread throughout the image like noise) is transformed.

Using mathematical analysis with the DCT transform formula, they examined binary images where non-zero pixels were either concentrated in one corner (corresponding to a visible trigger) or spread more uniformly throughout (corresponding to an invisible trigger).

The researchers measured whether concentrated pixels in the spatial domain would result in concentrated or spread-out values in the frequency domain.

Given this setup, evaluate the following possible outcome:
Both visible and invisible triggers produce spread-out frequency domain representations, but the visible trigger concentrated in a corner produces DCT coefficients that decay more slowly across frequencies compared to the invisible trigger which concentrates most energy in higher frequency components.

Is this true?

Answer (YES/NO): NO